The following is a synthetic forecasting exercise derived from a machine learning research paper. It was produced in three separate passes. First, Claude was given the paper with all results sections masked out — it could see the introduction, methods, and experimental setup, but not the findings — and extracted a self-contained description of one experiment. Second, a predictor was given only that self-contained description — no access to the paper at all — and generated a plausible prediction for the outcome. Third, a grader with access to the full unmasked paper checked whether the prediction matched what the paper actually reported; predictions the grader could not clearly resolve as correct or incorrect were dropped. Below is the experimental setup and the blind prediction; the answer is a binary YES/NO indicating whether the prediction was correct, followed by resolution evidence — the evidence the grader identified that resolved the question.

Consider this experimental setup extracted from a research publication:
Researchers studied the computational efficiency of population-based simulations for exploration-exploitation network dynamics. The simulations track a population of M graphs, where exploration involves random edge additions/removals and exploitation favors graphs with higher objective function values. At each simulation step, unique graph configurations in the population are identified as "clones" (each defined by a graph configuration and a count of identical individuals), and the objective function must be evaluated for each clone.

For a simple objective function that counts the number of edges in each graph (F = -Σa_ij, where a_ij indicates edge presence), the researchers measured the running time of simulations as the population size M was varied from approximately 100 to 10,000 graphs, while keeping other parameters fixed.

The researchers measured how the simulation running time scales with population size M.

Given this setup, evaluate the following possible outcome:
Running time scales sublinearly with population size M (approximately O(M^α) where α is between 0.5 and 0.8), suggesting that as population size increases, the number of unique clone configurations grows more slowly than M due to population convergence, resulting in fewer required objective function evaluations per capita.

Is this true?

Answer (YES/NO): NO